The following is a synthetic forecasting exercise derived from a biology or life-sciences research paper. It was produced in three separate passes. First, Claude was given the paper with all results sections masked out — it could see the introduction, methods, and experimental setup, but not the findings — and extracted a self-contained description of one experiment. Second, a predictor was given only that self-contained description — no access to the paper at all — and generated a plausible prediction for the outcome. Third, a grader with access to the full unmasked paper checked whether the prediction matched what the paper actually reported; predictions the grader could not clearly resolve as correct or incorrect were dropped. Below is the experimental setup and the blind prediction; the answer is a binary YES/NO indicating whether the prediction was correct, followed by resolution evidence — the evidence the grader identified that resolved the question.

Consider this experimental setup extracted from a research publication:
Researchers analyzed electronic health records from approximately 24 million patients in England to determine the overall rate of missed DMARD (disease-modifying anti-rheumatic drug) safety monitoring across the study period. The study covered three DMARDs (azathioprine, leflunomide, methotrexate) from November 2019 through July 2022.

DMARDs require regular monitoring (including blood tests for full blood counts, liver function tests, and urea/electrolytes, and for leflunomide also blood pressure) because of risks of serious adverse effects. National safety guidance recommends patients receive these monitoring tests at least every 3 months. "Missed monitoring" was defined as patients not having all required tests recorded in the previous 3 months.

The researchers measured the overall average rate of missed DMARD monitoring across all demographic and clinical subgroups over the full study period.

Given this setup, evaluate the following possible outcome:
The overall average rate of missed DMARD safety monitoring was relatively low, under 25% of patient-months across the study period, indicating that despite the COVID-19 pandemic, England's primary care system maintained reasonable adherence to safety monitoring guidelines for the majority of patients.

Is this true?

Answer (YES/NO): NO